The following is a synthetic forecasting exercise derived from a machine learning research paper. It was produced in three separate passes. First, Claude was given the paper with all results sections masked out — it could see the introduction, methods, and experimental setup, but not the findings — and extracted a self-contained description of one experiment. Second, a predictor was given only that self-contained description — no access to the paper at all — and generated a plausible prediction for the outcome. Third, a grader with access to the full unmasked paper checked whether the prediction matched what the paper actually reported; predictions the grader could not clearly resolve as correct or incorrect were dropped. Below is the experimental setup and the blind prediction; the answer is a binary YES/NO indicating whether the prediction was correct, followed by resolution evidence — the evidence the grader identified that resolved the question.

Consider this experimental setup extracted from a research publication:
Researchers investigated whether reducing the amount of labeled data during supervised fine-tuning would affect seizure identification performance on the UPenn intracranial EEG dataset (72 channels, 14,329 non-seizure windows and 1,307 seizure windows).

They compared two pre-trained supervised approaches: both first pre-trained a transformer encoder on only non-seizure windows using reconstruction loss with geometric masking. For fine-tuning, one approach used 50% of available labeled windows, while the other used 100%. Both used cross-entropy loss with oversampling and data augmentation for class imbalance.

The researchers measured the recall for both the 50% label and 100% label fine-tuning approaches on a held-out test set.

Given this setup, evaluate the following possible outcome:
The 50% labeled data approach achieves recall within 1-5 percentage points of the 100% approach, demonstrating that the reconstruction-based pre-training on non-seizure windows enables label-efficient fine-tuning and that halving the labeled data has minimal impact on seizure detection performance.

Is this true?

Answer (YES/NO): NO